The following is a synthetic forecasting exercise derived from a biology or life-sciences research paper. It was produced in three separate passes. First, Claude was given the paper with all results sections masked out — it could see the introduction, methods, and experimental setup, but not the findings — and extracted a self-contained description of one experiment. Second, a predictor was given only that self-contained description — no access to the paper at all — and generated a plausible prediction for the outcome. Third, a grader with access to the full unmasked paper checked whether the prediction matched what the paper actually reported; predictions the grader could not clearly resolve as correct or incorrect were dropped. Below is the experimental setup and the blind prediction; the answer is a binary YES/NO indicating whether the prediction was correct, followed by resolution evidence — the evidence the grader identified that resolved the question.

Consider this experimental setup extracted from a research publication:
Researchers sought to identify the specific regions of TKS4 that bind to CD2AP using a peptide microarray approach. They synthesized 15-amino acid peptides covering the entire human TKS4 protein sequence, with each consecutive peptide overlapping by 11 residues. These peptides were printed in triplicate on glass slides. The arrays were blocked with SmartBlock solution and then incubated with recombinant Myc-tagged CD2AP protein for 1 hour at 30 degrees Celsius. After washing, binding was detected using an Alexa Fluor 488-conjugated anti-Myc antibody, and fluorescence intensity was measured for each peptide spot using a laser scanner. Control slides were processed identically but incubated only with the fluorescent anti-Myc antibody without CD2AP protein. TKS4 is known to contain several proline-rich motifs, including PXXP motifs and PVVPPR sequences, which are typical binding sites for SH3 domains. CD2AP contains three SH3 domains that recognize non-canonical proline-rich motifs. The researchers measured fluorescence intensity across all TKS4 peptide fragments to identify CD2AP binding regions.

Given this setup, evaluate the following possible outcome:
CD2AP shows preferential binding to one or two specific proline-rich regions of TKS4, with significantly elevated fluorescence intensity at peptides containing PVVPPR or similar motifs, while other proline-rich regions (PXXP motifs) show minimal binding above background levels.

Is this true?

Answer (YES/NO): YES